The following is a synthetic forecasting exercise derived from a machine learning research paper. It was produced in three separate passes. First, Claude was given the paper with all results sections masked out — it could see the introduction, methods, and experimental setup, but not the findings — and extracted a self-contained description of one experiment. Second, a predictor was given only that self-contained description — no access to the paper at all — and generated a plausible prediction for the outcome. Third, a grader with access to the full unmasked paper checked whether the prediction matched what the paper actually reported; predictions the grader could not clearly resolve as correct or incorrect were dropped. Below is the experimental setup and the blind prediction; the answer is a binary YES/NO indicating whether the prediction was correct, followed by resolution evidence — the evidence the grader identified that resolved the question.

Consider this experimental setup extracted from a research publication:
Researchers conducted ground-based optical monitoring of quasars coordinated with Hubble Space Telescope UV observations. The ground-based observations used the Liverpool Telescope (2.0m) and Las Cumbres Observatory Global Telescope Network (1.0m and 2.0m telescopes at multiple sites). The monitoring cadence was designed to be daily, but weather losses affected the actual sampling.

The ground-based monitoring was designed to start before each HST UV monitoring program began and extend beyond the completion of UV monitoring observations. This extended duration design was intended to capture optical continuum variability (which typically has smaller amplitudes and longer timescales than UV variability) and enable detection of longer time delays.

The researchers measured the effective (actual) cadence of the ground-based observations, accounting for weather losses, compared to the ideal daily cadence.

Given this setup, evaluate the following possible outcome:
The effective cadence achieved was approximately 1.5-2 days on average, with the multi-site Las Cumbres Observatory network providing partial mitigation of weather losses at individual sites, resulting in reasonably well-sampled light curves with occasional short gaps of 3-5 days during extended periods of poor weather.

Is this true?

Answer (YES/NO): YES